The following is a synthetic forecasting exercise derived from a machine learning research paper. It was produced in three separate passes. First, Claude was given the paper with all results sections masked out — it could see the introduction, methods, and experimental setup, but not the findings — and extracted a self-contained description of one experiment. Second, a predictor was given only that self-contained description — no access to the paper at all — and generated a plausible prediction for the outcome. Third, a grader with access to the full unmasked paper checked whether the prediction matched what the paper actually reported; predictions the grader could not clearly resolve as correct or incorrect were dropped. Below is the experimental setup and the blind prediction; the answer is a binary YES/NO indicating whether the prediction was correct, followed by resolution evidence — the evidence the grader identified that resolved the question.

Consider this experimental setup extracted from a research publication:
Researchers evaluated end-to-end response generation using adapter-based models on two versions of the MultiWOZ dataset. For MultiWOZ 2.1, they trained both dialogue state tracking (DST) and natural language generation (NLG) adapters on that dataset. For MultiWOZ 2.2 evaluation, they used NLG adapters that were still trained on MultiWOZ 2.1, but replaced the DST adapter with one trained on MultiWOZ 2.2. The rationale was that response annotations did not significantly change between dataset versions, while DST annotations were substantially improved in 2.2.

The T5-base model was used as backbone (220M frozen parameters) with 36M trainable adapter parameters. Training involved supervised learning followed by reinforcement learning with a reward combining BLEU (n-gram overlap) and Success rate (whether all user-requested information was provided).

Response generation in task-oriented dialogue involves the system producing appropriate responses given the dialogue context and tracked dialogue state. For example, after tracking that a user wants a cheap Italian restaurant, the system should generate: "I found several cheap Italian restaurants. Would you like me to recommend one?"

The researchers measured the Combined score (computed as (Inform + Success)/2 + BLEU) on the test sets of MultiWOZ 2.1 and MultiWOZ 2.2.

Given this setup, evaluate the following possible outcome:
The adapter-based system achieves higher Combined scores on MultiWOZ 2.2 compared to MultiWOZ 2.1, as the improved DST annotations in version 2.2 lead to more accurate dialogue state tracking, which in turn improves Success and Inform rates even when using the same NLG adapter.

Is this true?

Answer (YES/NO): NO